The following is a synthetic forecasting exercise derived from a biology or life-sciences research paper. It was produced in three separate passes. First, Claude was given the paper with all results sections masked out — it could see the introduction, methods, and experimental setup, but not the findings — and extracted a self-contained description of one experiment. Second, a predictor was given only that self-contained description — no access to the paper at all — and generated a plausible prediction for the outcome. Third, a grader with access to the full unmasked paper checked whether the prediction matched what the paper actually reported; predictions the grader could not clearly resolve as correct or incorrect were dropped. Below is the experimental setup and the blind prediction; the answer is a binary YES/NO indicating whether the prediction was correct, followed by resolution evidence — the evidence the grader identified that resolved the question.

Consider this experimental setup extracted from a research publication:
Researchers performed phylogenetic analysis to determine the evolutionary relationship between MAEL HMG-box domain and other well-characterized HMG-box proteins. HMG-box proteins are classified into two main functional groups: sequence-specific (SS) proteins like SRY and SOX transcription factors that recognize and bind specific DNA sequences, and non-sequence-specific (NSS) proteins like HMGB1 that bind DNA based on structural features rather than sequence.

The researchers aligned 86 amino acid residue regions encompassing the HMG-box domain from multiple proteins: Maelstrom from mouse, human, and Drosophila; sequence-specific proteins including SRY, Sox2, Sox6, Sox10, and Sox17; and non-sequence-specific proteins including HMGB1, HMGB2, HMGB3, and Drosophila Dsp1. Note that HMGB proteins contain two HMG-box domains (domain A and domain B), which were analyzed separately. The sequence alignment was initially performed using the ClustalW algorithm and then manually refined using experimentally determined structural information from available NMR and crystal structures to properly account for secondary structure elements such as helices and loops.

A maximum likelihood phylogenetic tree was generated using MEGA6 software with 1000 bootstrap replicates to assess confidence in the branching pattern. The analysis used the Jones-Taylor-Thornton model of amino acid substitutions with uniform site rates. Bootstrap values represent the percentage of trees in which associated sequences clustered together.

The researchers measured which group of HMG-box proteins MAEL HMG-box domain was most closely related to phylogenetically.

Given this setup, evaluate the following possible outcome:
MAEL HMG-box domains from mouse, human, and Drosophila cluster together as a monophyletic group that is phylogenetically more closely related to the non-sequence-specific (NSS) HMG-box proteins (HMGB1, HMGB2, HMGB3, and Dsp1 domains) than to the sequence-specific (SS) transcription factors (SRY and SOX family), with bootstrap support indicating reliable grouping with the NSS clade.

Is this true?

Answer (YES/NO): NO